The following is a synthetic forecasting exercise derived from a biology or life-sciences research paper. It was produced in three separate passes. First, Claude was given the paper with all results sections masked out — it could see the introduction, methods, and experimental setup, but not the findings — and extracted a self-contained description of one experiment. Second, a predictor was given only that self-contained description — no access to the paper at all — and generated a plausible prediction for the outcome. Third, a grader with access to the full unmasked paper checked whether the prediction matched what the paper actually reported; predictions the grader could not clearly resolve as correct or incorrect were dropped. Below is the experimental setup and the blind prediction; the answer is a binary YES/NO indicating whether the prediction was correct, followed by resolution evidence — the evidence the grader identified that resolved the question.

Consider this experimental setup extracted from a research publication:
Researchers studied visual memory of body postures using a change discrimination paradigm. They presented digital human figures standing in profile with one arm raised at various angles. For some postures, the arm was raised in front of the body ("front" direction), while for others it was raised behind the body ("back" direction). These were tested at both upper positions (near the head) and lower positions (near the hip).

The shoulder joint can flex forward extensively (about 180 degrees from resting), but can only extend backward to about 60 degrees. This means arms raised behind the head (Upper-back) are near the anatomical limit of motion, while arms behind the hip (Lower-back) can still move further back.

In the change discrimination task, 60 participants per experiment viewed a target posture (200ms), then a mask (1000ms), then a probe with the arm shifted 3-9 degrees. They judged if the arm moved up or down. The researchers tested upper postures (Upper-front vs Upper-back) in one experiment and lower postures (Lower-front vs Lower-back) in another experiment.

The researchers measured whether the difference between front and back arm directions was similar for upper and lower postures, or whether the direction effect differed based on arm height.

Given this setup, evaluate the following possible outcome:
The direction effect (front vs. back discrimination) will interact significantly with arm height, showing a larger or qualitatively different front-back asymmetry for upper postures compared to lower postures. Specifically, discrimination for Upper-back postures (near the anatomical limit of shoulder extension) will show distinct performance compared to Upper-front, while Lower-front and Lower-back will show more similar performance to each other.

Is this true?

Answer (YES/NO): YES